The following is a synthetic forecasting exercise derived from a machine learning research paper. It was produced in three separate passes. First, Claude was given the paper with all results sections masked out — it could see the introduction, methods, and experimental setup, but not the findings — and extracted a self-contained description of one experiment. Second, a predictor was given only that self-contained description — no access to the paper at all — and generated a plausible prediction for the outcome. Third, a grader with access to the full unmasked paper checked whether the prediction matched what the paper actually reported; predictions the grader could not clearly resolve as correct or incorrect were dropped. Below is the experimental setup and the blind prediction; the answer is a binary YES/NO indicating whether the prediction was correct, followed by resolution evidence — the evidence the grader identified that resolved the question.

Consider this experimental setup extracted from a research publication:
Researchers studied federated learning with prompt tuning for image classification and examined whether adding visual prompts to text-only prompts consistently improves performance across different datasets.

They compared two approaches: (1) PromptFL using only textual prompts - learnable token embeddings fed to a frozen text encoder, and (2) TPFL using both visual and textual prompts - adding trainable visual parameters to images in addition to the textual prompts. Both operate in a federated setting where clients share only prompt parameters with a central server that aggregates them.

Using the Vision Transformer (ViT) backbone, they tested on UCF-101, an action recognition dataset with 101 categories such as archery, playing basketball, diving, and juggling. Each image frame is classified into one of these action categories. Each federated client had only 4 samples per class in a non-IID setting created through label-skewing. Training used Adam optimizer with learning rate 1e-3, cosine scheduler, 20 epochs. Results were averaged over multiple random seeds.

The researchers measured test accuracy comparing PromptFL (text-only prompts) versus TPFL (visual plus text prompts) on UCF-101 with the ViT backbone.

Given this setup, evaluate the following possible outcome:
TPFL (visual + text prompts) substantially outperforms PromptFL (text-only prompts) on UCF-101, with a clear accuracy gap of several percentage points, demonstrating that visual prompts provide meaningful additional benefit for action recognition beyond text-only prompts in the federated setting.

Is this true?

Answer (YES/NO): NO